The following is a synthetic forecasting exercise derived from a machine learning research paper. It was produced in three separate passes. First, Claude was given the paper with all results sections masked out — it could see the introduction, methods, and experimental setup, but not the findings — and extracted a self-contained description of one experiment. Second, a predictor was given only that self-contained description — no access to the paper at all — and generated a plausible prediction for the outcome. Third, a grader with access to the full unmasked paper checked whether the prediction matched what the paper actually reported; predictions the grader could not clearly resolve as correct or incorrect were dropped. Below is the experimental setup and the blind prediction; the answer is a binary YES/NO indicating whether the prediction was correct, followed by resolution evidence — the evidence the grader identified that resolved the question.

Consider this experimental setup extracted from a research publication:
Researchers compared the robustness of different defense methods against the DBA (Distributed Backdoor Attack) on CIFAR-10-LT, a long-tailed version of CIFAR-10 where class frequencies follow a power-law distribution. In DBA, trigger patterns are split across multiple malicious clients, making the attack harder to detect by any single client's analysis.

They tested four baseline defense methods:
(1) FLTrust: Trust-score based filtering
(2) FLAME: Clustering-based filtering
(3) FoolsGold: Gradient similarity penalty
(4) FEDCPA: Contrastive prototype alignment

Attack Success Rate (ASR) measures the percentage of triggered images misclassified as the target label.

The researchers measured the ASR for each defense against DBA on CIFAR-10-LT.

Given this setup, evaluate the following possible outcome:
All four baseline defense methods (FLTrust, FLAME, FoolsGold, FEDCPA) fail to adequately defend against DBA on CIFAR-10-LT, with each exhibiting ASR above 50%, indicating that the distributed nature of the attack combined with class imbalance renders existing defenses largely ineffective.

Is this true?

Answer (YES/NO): NO